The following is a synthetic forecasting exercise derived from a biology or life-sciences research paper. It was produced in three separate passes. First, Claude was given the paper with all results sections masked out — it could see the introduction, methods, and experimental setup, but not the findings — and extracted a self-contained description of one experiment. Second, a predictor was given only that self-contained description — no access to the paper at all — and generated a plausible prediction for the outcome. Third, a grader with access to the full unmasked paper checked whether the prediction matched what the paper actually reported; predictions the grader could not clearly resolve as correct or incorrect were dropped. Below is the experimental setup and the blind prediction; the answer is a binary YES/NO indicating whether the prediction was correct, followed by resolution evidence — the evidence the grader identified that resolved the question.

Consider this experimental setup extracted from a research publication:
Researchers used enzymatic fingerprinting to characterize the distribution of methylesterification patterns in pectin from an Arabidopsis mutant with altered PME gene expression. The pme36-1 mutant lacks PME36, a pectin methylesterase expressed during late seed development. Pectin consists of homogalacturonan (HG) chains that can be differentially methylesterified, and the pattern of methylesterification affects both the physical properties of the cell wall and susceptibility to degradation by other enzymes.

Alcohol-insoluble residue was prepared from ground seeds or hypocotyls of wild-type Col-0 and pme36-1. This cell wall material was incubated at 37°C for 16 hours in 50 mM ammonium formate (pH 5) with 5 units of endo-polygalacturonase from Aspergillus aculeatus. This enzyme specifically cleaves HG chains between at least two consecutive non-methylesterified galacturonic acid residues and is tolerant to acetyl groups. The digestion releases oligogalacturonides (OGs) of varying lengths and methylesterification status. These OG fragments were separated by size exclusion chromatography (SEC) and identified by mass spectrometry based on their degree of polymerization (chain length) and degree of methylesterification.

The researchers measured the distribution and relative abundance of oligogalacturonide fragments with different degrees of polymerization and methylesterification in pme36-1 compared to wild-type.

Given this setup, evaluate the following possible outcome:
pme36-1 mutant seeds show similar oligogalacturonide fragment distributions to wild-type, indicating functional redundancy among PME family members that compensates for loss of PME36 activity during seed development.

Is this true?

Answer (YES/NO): NO